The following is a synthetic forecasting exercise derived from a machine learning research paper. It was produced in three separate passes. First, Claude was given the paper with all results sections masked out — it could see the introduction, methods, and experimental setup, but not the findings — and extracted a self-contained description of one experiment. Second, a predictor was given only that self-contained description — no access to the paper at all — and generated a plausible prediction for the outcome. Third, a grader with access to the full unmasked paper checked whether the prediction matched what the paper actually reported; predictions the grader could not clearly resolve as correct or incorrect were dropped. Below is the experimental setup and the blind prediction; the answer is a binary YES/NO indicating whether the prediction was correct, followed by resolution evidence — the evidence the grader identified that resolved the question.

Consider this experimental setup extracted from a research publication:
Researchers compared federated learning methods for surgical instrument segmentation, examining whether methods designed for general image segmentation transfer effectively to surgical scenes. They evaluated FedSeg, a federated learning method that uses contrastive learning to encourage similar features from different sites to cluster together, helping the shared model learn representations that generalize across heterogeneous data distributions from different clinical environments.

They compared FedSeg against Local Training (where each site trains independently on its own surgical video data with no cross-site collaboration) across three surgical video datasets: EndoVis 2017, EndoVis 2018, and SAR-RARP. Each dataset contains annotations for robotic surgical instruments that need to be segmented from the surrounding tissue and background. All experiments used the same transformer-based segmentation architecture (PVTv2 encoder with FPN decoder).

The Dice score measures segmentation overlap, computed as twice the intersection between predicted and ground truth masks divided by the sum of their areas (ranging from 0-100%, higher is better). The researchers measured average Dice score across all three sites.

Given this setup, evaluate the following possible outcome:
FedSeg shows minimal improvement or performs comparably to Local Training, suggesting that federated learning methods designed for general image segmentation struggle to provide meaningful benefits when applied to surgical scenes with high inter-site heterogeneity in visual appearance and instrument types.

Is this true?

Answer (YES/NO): YES